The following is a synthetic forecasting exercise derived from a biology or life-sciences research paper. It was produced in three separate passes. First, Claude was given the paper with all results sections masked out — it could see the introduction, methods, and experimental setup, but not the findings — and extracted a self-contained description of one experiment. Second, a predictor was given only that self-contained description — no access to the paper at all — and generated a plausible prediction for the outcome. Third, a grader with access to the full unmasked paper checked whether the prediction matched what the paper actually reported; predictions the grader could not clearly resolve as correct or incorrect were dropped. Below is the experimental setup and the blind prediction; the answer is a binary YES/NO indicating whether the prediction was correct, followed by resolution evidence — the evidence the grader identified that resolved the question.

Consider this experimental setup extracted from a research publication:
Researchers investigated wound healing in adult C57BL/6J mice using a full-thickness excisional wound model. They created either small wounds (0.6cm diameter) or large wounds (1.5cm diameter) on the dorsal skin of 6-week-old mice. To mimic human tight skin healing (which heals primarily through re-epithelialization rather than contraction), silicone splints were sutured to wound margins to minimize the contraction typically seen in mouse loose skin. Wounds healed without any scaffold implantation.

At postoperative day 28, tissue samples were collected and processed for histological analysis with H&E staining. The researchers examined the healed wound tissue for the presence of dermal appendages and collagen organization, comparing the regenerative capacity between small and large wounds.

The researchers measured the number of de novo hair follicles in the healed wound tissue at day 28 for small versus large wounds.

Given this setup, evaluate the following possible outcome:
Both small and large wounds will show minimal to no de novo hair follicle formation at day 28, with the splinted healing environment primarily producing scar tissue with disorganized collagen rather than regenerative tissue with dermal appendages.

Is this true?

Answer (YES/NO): NO